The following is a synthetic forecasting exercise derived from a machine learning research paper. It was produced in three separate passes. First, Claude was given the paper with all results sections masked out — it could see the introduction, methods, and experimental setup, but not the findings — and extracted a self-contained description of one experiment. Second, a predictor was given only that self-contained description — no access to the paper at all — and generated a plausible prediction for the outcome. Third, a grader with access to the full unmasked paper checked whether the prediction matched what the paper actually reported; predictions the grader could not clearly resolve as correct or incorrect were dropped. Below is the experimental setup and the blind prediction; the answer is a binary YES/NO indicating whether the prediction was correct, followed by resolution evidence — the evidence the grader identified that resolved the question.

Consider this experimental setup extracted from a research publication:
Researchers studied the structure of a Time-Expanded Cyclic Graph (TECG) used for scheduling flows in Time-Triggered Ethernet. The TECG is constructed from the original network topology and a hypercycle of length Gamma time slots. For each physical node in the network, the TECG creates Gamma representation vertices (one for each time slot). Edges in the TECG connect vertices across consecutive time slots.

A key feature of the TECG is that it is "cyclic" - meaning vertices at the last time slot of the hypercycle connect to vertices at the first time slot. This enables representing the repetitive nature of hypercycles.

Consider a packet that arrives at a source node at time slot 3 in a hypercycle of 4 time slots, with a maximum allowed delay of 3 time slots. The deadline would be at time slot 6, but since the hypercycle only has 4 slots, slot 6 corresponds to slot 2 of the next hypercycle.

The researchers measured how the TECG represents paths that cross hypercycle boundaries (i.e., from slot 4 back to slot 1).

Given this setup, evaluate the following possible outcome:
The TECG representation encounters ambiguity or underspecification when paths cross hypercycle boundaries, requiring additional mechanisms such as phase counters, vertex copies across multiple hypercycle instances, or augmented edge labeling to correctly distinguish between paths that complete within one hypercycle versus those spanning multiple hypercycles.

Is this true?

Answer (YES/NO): NO